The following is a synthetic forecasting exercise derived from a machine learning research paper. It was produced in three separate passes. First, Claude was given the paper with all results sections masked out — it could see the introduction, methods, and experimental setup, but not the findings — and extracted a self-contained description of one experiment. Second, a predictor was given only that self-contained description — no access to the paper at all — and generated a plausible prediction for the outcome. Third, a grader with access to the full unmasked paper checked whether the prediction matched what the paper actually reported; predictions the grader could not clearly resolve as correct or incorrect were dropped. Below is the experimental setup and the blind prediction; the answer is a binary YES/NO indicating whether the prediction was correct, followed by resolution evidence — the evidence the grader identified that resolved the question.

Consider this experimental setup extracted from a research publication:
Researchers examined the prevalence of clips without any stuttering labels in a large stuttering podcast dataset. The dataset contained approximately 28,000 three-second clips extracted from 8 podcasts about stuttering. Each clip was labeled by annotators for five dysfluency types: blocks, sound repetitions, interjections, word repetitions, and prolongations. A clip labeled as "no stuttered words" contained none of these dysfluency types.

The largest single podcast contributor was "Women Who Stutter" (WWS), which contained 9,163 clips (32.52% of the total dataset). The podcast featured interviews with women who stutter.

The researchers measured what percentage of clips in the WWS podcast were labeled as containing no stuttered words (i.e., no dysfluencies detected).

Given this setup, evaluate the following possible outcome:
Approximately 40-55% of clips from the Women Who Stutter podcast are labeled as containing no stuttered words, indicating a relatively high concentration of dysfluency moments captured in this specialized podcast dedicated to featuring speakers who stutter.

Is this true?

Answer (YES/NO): YES